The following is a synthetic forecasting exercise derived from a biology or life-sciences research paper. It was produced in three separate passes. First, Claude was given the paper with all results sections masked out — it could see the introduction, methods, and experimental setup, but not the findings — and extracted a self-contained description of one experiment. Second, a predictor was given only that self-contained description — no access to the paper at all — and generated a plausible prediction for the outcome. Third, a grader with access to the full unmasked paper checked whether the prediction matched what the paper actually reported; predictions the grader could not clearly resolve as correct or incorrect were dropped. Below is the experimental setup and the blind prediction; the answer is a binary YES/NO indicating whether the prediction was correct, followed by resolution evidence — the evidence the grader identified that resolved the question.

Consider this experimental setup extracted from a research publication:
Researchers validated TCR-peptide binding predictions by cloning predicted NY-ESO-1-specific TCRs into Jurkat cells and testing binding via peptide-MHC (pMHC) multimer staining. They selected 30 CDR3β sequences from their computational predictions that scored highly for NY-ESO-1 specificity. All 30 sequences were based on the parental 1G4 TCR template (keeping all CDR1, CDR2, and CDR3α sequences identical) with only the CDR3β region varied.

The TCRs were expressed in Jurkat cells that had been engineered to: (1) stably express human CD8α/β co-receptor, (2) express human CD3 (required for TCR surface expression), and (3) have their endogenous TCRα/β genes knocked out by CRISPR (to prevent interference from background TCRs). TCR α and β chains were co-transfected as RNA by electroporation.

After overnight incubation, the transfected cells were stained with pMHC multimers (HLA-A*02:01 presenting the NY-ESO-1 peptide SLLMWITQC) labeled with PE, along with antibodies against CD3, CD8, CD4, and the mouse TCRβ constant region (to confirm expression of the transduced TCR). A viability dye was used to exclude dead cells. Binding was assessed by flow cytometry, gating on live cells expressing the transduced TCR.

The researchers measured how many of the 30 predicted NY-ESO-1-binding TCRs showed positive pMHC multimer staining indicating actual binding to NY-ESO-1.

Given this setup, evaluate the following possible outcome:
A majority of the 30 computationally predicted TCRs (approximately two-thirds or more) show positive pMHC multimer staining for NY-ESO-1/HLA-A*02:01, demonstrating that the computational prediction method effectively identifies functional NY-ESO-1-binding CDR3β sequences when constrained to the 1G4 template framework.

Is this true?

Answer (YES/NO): NO